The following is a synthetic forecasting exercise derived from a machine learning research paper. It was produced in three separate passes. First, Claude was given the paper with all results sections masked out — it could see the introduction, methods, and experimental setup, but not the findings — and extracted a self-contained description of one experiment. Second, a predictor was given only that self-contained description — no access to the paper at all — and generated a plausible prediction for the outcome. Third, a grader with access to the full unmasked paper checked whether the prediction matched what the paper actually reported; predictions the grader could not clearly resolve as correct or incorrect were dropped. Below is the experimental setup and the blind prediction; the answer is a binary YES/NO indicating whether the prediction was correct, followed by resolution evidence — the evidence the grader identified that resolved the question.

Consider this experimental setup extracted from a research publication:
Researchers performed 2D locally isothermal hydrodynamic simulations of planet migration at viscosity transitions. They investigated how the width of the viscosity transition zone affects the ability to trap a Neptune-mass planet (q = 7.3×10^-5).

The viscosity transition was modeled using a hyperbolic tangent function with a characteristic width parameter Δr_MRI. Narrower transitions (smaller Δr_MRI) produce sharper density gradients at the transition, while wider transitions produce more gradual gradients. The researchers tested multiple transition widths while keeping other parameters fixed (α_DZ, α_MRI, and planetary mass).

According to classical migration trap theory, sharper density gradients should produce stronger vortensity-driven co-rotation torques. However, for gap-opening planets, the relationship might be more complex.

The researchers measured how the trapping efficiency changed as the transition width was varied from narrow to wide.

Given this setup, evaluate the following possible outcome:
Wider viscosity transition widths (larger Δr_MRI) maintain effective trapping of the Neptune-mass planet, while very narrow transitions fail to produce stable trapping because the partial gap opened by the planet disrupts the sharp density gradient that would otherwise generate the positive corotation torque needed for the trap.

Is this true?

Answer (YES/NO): NO